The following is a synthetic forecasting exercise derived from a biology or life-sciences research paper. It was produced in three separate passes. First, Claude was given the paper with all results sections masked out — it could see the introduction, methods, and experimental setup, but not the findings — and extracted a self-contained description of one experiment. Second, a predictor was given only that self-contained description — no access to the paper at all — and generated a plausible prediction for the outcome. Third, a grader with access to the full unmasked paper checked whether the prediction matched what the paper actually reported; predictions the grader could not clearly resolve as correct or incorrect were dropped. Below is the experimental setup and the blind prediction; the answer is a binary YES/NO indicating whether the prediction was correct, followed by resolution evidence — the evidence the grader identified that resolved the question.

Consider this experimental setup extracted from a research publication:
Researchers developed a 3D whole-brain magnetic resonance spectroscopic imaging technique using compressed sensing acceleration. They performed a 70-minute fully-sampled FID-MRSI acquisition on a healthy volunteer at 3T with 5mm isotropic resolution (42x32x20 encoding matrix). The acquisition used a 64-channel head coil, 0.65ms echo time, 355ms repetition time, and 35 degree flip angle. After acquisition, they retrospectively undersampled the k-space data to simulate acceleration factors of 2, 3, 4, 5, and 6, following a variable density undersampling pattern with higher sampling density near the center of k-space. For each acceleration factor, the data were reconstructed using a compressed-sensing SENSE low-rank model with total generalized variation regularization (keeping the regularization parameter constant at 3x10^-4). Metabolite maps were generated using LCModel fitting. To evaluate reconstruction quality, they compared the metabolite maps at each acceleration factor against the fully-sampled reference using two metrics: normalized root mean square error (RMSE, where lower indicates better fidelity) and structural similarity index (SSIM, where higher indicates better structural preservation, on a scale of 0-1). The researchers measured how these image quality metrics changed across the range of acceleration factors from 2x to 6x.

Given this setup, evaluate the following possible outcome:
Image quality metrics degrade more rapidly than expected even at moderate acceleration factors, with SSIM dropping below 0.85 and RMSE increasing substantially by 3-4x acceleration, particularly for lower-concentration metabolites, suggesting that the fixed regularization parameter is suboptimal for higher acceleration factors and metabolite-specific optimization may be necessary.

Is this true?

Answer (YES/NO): NO